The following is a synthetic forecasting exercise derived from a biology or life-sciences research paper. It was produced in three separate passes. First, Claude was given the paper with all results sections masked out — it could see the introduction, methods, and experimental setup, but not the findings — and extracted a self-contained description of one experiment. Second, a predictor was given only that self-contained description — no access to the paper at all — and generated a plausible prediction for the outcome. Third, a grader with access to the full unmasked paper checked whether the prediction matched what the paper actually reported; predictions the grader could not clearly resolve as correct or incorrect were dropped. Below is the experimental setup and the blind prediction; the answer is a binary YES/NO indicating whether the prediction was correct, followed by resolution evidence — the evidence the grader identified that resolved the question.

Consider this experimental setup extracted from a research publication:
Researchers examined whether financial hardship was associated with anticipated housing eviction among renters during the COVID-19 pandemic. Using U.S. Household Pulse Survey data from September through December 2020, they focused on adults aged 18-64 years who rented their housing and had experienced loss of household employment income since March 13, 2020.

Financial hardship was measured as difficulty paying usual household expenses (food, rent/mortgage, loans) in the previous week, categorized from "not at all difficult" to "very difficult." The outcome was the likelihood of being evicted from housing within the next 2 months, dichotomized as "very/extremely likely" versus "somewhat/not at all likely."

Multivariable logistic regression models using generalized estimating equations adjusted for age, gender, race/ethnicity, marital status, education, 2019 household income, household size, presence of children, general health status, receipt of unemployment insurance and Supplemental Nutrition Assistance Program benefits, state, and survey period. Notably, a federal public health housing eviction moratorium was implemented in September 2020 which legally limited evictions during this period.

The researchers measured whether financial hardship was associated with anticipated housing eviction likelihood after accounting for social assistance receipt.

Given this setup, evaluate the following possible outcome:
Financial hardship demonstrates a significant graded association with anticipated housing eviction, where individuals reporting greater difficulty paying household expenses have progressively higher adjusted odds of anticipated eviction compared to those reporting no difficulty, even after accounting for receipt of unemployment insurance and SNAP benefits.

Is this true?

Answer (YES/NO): YES